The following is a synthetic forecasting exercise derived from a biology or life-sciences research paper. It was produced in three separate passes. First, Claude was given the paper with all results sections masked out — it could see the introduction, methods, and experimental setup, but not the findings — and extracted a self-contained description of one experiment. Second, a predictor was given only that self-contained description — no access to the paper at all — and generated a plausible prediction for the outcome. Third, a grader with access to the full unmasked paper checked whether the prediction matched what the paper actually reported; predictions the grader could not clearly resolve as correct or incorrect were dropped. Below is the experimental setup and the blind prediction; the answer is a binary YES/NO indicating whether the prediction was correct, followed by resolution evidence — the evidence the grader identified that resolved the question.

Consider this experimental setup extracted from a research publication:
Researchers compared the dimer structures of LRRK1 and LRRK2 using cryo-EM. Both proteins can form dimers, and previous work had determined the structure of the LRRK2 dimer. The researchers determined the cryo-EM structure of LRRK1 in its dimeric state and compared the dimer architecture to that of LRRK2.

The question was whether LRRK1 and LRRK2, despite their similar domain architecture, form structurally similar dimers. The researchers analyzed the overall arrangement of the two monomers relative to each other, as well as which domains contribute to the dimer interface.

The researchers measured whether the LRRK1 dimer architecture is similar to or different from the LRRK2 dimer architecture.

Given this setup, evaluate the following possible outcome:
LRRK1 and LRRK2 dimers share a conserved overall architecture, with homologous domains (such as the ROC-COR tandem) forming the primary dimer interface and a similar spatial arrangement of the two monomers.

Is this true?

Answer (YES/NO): NO